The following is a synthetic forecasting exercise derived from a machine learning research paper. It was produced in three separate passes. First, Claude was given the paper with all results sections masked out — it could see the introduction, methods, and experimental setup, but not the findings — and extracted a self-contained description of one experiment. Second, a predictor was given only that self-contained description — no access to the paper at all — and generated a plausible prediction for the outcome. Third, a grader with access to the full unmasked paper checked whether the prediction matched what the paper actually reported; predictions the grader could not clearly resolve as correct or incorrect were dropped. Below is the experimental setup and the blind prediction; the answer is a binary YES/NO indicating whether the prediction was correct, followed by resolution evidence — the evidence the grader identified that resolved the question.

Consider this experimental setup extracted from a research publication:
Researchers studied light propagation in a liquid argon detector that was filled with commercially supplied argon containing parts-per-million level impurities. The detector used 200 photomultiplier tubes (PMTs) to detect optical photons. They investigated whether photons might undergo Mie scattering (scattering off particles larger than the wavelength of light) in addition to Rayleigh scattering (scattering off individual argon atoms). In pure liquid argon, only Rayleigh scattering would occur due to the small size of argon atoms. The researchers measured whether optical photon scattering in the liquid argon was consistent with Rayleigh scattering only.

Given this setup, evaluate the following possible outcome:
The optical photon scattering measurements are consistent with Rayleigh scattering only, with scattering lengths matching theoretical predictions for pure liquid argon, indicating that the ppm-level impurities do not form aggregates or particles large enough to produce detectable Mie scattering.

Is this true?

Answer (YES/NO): NO